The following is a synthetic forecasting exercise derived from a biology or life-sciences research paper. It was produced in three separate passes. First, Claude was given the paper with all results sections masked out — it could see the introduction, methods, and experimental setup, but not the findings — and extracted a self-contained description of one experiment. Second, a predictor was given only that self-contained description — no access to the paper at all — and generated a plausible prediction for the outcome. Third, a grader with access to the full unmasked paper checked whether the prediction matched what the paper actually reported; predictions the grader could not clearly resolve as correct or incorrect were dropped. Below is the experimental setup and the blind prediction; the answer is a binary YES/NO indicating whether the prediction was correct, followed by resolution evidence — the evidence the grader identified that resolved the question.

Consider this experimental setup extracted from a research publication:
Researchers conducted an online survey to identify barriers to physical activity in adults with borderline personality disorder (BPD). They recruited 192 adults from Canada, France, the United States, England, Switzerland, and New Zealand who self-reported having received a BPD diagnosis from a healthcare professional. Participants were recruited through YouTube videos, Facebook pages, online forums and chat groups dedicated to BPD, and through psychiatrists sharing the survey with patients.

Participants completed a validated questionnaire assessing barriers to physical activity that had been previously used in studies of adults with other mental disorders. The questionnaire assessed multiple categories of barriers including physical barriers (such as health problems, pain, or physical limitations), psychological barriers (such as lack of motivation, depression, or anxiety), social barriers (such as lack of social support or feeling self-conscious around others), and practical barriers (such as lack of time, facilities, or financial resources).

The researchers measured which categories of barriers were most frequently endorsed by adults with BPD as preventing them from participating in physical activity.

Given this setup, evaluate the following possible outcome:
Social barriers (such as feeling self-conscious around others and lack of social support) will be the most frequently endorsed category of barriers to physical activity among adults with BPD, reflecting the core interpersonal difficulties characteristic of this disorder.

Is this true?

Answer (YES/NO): NO